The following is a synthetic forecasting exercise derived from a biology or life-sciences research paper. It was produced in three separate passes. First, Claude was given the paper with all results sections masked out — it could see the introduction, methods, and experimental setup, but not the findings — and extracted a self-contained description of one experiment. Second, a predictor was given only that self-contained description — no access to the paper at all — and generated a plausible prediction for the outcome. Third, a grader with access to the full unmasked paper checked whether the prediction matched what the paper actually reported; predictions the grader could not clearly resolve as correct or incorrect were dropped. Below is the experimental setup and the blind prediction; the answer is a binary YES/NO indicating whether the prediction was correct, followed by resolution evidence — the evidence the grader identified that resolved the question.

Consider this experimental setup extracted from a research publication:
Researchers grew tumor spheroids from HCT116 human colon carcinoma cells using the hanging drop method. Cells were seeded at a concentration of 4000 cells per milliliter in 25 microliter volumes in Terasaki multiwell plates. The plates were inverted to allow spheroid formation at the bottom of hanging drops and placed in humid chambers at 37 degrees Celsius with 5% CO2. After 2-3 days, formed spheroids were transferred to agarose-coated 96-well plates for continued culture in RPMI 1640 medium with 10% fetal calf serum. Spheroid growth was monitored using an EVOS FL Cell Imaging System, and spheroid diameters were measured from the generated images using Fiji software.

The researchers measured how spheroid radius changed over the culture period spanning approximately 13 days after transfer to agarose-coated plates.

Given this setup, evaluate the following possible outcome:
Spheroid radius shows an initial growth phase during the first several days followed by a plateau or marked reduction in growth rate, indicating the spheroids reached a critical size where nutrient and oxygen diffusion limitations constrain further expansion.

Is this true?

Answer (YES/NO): NO